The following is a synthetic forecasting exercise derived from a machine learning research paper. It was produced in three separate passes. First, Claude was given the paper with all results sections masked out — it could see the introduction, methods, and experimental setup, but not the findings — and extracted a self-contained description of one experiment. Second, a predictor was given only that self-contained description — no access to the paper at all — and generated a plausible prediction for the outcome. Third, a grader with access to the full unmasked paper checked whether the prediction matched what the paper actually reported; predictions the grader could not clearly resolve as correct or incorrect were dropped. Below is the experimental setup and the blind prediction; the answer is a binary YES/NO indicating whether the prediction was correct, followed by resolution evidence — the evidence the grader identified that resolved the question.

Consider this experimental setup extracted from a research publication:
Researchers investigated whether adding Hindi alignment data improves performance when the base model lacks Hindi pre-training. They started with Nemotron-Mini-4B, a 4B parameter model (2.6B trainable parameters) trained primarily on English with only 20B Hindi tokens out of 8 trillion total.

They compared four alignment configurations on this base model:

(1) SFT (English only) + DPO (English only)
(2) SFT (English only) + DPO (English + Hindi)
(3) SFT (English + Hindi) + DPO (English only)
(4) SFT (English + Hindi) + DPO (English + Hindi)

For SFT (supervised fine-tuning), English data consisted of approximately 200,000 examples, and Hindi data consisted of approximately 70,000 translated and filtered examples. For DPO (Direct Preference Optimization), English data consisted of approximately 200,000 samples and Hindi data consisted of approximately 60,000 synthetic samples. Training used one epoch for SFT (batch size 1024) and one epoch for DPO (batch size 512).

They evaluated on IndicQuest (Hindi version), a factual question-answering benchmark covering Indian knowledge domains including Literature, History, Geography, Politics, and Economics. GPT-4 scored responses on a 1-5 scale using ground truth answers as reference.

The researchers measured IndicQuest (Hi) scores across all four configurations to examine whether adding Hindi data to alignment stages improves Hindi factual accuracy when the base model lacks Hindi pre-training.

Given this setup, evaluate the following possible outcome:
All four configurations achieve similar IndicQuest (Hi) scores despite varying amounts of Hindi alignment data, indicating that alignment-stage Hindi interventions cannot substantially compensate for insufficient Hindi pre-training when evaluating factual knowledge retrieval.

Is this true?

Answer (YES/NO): NO